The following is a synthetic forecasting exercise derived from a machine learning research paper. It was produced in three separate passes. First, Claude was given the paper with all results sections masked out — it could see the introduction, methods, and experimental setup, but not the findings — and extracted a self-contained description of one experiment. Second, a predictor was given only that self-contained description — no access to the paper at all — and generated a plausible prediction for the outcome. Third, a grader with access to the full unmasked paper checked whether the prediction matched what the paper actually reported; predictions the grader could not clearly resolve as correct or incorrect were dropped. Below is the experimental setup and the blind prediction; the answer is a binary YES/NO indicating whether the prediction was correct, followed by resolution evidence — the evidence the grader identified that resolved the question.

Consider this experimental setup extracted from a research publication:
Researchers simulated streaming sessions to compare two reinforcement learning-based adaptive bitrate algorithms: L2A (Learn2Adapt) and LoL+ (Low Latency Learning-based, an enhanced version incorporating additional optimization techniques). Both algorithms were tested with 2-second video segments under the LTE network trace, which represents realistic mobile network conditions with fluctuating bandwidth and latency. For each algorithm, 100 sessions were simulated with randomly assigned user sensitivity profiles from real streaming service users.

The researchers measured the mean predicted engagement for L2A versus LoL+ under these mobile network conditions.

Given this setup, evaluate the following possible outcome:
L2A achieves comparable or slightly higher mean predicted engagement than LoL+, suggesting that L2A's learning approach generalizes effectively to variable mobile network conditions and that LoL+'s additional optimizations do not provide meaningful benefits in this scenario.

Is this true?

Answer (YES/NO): NO